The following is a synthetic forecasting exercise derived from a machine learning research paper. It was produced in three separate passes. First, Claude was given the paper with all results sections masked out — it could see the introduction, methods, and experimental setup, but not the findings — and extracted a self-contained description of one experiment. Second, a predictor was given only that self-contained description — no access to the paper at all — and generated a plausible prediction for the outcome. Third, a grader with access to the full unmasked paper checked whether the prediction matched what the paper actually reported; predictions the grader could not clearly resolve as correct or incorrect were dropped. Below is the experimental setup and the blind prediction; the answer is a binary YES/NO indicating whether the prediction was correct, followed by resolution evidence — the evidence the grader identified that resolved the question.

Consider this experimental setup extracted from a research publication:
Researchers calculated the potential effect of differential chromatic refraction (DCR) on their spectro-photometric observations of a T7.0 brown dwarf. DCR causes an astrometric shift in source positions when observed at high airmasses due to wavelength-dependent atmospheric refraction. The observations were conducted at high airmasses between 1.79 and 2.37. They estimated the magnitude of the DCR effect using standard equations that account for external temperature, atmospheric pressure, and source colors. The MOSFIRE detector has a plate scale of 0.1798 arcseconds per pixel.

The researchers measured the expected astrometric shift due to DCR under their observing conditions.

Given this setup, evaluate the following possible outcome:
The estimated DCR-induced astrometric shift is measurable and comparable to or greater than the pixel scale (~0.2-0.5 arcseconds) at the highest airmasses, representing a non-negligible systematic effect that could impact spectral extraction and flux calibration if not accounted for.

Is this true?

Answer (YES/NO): NO